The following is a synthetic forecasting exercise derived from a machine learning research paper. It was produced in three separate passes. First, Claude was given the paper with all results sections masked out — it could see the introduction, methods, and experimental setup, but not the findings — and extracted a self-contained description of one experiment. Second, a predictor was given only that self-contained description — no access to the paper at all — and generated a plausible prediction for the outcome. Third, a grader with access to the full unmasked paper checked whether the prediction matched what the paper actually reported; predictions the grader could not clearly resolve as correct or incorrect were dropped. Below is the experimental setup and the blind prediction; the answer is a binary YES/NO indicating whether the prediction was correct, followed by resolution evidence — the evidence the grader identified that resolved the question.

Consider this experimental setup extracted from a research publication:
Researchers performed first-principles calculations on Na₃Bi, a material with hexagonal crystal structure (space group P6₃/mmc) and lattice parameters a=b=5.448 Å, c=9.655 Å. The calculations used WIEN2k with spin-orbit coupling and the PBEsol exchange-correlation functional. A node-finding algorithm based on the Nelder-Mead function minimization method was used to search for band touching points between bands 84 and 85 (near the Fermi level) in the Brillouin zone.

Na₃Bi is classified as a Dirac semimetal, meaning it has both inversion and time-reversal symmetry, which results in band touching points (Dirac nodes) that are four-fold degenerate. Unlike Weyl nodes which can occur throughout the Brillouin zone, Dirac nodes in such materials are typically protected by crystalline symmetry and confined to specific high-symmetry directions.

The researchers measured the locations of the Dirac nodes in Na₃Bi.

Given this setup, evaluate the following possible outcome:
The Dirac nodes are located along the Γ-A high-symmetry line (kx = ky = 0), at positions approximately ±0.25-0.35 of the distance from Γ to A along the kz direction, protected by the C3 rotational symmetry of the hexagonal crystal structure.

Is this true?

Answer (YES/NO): NO